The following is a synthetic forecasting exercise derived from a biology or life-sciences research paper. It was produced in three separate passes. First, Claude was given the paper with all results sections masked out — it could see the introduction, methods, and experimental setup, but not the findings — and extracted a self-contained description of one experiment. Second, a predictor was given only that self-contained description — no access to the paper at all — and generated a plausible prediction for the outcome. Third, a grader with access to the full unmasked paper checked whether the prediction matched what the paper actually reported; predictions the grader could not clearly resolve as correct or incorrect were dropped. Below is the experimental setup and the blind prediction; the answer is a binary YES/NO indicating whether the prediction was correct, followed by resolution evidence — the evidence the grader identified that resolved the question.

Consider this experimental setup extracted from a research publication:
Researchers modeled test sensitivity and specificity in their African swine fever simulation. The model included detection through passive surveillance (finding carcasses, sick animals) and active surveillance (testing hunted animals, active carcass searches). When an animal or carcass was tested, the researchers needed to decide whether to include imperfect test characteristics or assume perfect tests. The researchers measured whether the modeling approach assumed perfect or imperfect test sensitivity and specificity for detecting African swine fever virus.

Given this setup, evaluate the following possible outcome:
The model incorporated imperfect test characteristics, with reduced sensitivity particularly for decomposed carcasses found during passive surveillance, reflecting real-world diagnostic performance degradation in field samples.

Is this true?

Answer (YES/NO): NO